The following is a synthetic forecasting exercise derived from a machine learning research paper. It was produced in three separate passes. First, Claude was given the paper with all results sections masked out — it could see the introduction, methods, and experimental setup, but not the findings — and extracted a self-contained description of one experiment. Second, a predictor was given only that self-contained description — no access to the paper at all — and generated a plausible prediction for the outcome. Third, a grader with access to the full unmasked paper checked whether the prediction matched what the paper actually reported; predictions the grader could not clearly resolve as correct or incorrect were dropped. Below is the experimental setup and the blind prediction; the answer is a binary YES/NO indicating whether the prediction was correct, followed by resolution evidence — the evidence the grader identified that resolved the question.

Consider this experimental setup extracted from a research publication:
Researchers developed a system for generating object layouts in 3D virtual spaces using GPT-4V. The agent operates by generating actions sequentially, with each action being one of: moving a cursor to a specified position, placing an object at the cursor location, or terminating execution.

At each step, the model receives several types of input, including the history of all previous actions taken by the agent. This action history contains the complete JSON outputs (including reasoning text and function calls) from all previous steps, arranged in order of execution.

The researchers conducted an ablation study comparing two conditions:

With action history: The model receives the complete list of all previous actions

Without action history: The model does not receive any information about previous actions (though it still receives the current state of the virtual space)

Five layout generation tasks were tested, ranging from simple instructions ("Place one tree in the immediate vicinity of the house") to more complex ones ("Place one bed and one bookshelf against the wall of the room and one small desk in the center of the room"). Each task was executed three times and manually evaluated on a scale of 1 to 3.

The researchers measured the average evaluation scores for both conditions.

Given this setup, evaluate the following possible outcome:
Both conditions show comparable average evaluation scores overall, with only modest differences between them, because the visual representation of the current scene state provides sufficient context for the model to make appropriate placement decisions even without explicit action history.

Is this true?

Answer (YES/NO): NO